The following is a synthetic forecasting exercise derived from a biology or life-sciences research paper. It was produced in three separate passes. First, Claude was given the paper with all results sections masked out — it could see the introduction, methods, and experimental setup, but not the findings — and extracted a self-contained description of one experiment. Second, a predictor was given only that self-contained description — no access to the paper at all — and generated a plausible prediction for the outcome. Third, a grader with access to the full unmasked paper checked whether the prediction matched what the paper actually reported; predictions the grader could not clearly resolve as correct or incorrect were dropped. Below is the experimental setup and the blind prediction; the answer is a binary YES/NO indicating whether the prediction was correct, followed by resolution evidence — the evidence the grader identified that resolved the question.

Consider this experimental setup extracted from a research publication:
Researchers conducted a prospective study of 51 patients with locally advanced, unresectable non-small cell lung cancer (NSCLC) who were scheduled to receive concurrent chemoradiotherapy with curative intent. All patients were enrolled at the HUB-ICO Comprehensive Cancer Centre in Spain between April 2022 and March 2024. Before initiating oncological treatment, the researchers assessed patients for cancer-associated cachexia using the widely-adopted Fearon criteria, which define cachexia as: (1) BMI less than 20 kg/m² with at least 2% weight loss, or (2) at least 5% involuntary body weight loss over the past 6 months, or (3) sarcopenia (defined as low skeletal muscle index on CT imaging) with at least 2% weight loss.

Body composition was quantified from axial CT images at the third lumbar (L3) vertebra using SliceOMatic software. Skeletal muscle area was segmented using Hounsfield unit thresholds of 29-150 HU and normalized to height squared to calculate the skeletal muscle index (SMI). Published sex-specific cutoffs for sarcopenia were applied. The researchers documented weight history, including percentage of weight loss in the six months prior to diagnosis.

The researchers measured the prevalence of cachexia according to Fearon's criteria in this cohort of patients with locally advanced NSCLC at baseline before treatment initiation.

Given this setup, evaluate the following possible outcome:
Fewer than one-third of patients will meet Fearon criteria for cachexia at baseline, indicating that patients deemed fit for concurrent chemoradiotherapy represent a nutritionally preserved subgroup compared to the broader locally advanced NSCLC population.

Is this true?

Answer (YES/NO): NO